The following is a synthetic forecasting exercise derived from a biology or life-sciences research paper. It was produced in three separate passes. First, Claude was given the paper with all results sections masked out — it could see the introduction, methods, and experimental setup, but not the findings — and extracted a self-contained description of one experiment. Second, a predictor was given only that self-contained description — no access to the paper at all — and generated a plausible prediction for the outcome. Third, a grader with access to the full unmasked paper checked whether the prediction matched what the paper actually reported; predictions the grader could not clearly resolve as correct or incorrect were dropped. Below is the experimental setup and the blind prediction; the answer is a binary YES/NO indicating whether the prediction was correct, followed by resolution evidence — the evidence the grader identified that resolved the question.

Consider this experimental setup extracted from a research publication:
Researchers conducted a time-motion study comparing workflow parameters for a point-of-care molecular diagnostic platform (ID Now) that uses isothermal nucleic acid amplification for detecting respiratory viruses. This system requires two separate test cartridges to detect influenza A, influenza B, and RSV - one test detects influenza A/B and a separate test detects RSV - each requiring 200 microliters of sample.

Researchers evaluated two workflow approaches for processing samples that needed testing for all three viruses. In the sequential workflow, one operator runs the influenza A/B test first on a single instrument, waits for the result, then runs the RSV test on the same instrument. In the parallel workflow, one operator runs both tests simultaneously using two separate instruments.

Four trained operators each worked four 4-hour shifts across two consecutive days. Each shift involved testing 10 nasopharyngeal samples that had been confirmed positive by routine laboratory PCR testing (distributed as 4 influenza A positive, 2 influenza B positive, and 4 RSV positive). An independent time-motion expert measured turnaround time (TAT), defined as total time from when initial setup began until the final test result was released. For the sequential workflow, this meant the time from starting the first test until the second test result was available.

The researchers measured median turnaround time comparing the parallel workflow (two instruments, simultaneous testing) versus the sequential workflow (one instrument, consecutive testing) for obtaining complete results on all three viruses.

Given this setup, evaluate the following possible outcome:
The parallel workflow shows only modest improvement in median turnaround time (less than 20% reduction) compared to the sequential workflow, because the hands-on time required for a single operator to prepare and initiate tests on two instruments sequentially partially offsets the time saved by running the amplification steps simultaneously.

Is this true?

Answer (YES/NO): NO